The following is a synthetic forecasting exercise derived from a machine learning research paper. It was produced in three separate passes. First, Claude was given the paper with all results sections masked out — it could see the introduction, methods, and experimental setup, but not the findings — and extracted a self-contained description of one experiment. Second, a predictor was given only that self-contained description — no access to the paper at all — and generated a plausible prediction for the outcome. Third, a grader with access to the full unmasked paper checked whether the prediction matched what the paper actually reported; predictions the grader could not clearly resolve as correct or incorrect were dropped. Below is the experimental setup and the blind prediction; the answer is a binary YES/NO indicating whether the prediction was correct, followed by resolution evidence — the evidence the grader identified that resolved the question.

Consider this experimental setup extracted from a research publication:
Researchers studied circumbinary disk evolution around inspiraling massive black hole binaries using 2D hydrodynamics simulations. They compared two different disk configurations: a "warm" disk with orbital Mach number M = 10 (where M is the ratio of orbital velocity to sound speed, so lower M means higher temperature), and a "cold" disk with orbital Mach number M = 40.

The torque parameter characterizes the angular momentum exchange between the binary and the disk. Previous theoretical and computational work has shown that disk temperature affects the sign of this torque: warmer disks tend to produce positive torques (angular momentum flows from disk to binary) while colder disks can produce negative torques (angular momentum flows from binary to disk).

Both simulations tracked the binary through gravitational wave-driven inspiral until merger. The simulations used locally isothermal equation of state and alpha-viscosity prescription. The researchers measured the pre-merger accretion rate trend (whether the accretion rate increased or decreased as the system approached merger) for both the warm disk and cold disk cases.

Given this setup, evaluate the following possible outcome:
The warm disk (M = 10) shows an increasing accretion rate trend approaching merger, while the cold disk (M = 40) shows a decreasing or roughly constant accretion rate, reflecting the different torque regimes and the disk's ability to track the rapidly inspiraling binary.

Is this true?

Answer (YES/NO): NO